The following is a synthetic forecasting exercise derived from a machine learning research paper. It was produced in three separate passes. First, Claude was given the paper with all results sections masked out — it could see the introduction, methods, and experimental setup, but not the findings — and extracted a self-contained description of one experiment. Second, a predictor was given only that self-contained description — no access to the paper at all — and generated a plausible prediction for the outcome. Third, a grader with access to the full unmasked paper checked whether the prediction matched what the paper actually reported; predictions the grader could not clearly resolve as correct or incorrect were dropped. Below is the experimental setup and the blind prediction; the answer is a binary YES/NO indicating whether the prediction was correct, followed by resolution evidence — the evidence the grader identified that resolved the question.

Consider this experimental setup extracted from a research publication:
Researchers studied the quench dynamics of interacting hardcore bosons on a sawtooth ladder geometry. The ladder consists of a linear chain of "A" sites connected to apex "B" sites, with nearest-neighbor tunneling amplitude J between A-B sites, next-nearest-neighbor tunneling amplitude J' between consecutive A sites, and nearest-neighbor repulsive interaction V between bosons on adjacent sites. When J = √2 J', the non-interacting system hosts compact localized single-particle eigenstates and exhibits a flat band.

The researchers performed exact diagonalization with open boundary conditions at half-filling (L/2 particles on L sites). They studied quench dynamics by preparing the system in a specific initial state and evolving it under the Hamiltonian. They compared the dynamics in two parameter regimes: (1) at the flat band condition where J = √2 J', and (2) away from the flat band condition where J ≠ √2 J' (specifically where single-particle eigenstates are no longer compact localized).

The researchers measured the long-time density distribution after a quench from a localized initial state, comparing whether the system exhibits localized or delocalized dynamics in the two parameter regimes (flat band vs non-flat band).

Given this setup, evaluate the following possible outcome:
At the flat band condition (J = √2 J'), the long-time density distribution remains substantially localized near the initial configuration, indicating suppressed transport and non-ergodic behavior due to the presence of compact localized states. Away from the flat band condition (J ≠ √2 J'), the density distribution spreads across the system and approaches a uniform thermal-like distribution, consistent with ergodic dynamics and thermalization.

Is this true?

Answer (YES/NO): NO